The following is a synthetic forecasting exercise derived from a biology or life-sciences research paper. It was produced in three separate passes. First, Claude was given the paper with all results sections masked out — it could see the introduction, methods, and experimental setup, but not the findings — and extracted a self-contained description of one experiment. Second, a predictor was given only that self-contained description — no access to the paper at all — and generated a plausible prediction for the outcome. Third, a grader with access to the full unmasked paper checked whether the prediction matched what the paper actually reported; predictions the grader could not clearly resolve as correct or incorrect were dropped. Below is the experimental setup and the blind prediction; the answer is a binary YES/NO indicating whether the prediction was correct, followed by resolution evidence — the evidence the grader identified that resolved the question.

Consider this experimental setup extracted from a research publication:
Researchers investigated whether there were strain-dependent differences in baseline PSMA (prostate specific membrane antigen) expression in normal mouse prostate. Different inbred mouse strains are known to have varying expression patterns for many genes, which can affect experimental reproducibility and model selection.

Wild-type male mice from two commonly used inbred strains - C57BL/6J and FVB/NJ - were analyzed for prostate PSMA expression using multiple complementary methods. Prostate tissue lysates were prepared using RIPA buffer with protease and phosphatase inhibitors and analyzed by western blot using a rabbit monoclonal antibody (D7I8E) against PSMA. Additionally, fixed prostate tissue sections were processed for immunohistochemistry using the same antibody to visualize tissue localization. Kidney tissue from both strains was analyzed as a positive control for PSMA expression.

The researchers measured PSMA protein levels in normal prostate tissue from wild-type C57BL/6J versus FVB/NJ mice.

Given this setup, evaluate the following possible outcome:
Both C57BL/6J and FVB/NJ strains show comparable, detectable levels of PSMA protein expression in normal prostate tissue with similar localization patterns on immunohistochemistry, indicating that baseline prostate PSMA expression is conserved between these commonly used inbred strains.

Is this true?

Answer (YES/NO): NO